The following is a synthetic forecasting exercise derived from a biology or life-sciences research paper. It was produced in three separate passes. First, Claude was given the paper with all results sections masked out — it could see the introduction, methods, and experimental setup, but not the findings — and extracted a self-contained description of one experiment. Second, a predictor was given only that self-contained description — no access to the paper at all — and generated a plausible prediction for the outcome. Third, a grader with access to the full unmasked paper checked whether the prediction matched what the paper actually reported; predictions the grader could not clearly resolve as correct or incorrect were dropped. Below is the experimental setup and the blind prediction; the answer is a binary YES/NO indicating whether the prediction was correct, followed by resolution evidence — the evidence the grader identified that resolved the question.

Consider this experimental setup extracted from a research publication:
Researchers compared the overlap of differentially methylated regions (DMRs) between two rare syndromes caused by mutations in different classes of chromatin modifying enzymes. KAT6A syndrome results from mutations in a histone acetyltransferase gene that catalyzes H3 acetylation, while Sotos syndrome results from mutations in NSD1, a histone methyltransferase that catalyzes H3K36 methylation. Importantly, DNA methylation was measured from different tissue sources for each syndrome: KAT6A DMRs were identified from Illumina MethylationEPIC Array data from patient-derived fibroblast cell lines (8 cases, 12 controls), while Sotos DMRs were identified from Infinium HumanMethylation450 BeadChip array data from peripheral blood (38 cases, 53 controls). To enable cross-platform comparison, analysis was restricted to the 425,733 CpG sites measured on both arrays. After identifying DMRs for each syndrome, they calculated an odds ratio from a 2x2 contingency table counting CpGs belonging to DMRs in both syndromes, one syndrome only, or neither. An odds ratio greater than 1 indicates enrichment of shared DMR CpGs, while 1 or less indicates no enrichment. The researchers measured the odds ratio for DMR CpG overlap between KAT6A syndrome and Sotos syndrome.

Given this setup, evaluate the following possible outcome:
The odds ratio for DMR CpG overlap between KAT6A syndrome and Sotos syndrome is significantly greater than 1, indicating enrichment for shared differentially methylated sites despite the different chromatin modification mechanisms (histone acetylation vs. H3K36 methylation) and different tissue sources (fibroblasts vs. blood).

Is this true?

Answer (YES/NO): YES